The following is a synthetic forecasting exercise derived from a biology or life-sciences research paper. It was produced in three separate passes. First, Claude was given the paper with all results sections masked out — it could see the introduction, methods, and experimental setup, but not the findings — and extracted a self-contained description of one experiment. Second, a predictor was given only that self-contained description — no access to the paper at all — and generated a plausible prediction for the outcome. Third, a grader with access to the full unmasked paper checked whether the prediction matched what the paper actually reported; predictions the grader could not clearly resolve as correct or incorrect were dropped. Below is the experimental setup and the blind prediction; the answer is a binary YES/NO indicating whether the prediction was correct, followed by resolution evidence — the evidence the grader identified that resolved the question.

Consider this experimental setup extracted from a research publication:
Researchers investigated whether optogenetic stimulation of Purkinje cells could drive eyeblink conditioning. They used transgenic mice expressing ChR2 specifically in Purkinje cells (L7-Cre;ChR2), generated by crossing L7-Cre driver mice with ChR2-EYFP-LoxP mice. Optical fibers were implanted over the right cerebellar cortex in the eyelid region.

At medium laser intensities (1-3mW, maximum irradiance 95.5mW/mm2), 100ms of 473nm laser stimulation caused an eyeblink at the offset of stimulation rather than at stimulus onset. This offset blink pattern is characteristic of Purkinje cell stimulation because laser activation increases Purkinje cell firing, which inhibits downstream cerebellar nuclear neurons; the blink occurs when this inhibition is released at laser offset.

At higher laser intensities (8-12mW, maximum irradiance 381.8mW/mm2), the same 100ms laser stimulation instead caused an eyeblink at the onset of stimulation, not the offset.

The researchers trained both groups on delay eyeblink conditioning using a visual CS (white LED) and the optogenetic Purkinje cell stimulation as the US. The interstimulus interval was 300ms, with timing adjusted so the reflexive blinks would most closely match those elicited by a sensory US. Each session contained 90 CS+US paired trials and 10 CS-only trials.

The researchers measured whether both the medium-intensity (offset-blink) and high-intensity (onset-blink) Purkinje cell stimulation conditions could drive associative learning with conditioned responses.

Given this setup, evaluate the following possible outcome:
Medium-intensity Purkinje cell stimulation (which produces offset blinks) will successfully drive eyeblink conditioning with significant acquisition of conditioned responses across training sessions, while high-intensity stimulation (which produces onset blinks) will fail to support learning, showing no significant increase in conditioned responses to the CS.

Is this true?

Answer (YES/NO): NO